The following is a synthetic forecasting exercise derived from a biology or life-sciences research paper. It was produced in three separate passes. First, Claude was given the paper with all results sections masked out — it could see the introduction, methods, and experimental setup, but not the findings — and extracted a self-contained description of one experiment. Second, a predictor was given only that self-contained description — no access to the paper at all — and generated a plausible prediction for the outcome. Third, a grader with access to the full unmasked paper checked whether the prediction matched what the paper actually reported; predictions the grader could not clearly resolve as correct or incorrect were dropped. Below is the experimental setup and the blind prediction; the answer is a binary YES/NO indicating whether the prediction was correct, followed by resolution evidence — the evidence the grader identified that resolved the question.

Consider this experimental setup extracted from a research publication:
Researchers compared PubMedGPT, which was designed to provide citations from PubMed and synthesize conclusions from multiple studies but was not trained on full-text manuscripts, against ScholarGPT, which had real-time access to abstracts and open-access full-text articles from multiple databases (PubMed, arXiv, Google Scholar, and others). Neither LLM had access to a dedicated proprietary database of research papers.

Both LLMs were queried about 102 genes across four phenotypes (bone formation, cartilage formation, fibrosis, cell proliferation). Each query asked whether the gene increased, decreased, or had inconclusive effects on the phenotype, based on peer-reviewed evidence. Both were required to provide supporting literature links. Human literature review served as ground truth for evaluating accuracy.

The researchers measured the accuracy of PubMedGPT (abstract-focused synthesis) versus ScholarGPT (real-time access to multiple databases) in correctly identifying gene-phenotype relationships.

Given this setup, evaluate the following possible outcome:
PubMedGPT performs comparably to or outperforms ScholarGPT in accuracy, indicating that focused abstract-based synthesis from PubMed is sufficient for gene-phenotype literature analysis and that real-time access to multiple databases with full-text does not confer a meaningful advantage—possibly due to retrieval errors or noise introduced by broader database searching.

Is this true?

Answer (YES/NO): YES